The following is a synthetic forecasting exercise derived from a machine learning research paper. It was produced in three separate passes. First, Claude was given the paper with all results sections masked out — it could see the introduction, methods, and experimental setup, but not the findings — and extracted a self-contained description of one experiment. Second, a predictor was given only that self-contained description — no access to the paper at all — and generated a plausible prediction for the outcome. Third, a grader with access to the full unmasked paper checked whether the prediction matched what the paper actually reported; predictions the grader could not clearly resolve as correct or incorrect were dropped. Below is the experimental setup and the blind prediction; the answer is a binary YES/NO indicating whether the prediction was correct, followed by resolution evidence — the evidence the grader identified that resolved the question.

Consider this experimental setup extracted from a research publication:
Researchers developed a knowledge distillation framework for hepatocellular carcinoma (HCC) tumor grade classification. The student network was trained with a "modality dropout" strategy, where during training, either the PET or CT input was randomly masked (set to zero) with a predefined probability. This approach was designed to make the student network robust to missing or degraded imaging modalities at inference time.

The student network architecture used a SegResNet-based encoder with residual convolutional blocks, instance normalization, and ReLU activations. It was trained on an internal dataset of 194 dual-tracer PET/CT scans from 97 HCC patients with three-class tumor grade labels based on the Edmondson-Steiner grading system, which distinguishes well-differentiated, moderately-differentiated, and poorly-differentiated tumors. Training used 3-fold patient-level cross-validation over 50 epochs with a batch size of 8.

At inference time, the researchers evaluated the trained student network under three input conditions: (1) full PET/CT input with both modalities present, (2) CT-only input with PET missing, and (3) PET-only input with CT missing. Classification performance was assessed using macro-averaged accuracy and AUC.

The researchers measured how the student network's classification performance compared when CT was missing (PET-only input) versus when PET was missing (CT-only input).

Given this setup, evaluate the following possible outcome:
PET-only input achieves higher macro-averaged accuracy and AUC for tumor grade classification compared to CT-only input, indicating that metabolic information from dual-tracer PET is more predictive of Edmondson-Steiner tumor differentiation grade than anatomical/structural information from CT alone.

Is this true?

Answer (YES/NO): NO